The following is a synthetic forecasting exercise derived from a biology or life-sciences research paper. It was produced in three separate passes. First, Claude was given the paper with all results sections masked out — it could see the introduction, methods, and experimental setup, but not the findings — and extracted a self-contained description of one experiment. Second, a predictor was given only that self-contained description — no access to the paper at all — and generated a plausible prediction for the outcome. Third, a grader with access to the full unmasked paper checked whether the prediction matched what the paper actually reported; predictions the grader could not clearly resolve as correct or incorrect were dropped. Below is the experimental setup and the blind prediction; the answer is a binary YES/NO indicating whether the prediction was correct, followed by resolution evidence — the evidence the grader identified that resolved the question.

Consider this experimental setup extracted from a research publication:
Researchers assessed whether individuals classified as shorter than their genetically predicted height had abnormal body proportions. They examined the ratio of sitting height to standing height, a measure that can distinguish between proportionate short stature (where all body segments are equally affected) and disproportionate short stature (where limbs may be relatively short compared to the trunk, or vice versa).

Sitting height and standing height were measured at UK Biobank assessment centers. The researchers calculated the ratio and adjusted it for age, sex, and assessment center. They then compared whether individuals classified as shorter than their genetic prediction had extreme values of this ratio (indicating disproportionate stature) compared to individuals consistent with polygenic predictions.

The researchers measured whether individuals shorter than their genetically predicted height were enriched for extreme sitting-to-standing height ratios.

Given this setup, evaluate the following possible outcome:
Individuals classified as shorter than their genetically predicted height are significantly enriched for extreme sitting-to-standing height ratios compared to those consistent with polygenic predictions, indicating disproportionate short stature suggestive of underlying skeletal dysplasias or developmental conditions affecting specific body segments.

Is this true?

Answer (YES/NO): YES